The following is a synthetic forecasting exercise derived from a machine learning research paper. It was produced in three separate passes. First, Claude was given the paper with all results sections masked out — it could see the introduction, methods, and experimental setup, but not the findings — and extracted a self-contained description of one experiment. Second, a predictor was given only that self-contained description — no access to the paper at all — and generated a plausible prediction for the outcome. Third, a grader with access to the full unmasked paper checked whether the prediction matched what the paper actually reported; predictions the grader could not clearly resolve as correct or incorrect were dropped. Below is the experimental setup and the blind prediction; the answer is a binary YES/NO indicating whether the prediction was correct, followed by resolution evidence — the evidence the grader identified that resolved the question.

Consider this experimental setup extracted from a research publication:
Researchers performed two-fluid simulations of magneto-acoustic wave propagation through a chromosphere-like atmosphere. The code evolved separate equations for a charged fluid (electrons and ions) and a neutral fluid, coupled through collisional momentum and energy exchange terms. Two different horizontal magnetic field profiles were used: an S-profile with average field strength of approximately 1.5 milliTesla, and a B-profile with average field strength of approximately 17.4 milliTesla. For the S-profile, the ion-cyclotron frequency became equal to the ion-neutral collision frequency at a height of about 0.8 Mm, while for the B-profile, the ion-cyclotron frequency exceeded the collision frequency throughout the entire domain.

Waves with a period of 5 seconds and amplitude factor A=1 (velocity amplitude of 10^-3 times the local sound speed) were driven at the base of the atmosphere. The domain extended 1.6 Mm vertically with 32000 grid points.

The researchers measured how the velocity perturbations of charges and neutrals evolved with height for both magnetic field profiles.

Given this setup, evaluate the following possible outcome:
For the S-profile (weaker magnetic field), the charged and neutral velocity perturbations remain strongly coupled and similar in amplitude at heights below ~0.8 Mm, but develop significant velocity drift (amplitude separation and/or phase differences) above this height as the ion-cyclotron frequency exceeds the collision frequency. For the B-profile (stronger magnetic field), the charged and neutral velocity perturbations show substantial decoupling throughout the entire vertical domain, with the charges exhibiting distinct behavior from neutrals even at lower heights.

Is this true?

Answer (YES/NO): NO